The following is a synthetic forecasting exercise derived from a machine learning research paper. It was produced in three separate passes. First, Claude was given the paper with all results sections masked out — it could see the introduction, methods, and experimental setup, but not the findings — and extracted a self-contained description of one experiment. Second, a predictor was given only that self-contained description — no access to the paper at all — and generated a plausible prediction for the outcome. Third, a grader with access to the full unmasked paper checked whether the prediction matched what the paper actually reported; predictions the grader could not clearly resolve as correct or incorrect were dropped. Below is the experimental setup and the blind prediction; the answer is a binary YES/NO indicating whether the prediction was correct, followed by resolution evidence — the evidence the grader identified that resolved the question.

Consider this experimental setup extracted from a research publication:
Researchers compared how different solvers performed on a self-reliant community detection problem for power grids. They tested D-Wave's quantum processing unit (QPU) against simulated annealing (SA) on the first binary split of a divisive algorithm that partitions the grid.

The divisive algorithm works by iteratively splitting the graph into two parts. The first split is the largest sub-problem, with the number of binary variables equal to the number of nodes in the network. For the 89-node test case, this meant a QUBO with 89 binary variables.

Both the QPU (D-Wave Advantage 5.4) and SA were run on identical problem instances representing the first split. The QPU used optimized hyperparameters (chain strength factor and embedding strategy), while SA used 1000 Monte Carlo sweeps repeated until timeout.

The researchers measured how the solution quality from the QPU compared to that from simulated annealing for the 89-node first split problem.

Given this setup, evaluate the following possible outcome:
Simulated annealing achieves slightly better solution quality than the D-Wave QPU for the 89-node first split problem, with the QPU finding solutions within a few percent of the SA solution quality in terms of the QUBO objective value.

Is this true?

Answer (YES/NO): NO